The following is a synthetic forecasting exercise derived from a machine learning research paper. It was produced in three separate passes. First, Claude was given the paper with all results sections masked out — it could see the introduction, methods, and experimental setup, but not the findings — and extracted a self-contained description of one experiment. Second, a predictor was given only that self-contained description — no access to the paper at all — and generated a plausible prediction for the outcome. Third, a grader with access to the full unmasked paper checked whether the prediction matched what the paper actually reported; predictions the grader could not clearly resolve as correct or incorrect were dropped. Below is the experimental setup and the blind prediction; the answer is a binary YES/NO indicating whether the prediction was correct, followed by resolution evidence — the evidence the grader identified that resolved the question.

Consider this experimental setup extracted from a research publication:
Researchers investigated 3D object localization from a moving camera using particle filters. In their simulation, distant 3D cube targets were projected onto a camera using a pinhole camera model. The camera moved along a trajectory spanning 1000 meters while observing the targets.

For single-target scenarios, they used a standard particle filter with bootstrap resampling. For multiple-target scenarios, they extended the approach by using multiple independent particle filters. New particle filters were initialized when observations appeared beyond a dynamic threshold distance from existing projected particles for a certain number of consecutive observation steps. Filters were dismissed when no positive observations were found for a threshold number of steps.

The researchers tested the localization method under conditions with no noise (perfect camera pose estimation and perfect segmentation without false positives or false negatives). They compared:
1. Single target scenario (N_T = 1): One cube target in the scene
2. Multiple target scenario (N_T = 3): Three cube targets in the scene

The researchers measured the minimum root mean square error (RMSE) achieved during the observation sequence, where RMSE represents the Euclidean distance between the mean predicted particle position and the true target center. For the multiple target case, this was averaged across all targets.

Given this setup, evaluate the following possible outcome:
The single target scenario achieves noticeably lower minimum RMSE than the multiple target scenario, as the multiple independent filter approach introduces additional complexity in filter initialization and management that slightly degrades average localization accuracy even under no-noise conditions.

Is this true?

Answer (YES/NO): NO